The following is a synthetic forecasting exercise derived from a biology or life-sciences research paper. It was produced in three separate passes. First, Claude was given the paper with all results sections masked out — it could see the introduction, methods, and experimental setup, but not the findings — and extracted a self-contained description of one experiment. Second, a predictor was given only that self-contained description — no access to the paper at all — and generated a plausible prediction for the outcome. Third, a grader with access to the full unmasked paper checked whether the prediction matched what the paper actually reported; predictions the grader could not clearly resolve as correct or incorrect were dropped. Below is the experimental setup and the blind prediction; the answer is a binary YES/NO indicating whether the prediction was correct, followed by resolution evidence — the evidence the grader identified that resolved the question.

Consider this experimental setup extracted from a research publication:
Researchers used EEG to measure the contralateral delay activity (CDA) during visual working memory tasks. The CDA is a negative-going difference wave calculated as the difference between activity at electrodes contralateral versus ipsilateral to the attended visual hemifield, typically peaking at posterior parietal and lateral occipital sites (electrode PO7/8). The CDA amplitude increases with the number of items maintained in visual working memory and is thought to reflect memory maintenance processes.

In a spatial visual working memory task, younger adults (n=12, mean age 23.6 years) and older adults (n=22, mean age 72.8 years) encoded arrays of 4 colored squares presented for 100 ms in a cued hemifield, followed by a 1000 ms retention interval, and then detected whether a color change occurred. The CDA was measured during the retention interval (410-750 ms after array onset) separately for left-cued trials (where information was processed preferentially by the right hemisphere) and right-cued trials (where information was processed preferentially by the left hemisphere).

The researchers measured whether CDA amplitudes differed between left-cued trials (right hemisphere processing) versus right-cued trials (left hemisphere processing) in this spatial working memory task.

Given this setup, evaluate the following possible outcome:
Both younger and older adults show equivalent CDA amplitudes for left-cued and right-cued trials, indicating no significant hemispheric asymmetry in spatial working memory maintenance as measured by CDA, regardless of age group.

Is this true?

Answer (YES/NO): NO